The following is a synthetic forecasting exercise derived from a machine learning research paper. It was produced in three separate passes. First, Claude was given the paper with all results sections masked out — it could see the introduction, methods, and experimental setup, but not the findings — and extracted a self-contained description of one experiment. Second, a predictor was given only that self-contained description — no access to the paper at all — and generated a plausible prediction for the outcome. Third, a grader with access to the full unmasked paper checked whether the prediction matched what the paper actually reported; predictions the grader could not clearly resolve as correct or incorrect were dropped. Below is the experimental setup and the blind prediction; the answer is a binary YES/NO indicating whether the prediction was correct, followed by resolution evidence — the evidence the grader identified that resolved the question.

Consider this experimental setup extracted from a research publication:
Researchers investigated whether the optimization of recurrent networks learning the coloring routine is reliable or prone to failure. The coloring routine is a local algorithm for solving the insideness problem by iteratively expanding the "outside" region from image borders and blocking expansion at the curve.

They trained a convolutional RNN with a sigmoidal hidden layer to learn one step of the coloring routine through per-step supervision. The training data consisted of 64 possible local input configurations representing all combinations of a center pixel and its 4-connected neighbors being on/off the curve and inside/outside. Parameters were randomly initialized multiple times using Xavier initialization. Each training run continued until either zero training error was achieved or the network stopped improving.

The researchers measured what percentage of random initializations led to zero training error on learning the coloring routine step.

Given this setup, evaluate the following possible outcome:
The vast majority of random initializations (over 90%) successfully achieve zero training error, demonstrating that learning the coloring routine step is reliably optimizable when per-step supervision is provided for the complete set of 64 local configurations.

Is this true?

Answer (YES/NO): NO